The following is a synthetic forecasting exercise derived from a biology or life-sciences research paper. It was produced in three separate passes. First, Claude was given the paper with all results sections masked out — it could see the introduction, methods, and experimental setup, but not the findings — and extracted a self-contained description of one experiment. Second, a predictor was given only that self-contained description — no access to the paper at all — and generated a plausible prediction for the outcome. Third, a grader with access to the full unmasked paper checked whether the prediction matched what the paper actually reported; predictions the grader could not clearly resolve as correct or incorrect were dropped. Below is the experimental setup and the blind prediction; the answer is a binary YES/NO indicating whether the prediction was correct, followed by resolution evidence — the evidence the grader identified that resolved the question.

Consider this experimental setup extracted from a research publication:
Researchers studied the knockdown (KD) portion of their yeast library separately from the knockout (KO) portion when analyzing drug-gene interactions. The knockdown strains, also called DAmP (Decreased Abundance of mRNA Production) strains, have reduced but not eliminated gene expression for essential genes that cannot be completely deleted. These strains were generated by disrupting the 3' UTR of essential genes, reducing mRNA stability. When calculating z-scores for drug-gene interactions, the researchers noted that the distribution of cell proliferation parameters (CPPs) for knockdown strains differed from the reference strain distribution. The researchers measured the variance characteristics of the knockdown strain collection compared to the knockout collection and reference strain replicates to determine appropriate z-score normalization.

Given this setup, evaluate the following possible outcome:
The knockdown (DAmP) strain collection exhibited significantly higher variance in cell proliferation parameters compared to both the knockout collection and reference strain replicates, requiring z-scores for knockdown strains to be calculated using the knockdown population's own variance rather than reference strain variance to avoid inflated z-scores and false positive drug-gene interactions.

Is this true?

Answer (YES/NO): NO